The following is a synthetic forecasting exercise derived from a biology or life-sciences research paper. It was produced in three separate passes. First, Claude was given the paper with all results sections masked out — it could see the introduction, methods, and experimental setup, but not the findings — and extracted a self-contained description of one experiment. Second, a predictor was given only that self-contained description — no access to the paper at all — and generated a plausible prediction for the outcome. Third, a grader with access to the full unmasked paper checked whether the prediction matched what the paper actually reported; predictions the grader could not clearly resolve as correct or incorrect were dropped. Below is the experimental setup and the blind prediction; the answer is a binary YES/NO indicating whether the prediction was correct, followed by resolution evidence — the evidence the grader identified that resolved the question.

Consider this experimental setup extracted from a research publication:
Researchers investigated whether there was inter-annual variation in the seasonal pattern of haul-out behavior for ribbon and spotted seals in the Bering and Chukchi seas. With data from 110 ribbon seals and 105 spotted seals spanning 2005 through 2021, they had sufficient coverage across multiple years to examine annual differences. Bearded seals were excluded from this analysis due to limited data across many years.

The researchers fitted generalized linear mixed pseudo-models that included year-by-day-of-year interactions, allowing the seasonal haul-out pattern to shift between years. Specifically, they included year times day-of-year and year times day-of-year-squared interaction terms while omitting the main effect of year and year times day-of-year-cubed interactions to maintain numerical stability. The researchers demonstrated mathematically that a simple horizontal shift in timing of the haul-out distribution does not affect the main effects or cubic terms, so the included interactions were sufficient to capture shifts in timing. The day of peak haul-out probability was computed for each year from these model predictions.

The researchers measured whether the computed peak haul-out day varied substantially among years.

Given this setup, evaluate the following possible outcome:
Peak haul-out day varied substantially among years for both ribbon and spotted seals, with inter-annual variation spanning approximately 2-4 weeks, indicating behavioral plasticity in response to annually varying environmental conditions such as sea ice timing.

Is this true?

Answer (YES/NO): NO